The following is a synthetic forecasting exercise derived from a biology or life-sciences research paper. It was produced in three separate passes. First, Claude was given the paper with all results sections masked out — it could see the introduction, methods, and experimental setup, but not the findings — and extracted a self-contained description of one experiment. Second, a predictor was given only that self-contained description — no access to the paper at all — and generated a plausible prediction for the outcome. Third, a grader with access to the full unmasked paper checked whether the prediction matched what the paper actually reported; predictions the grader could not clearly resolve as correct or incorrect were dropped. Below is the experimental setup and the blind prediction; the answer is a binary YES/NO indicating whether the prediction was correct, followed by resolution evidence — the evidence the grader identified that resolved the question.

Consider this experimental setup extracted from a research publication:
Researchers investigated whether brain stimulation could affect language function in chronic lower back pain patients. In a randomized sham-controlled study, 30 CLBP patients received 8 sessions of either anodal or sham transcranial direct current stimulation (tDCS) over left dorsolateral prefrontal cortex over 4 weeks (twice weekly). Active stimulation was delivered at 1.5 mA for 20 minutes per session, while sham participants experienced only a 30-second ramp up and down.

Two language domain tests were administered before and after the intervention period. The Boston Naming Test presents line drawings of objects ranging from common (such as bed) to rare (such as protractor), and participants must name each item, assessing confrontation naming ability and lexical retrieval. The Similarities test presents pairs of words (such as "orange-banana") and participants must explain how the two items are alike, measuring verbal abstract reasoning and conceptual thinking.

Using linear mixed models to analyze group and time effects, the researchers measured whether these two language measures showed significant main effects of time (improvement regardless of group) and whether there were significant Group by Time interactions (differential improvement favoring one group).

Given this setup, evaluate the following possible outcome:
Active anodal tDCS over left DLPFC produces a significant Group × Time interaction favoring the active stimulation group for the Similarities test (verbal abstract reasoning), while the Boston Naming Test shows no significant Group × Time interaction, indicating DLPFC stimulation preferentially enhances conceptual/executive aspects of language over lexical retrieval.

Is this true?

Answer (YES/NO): NO